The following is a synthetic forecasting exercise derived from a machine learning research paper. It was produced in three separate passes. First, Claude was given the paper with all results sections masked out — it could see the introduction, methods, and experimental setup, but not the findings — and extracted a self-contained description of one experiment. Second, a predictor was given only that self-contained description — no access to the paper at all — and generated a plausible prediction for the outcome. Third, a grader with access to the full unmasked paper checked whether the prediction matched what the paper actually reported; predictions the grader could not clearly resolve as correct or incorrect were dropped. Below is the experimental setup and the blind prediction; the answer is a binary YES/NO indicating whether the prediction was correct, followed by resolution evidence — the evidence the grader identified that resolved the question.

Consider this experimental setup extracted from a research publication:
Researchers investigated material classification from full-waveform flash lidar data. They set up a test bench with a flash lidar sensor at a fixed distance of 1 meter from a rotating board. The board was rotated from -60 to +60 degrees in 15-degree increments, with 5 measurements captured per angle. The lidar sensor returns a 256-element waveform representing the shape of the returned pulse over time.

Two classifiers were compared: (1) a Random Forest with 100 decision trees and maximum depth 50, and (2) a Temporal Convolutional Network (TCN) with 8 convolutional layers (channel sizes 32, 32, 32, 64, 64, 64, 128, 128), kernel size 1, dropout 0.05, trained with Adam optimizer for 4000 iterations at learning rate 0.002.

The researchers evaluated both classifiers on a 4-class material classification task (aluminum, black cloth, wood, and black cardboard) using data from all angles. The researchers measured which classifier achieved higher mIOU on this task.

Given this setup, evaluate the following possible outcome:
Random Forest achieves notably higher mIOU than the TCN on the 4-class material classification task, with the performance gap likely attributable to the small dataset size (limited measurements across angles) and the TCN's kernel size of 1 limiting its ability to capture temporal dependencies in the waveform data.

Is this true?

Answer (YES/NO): NO